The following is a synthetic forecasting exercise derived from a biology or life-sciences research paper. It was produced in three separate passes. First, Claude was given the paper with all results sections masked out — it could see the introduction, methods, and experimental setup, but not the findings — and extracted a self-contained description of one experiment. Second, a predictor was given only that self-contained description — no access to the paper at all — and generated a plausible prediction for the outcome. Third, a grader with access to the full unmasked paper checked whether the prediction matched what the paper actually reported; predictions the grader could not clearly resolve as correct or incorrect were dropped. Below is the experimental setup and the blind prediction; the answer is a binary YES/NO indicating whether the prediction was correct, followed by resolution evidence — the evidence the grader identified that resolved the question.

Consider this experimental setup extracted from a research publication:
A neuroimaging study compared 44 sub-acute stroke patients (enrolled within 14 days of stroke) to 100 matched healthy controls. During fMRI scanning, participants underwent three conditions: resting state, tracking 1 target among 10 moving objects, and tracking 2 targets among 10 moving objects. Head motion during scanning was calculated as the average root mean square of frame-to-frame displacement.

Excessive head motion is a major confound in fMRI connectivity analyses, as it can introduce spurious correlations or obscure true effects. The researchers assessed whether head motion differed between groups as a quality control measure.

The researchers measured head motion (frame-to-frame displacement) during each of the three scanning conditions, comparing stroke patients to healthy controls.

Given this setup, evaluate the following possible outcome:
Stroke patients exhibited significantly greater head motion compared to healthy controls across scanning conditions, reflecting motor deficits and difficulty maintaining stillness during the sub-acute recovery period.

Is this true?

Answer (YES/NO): NO